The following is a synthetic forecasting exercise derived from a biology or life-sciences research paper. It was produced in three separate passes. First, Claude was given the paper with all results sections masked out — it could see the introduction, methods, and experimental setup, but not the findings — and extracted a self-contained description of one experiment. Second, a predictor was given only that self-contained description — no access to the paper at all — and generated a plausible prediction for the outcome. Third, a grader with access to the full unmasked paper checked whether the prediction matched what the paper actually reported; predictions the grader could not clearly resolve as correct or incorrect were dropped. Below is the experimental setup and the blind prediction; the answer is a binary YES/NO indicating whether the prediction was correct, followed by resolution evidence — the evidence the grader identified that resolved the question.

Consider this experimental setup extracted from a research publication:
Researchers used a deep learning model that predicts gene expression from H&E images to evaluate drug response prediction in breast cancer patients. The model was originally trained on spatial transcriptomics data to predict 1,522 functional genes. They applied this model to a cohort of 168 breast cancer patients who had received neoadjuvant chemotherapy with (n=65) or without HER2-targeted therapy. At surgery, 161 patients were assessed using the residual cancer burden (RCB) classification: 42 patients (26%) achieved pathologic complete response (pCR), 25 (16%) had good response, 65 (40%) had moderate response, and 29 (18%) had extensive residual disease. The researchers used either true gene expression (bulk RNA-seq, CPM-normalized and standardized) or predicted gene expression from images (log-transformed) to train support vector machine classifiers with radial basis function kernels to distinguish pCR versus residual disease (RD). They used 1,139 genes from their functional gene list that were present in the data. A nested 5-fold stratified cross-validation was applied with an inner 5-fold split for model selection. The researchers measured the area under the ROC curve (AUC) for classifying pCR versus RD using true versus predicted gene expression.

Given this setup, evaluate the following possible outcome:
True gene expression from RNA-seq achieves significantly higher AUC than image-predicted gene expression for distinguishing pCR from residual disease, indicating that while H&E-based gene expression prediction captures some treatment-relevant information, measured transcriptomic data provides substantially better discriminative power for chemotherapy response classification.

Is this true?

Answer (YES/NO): YES